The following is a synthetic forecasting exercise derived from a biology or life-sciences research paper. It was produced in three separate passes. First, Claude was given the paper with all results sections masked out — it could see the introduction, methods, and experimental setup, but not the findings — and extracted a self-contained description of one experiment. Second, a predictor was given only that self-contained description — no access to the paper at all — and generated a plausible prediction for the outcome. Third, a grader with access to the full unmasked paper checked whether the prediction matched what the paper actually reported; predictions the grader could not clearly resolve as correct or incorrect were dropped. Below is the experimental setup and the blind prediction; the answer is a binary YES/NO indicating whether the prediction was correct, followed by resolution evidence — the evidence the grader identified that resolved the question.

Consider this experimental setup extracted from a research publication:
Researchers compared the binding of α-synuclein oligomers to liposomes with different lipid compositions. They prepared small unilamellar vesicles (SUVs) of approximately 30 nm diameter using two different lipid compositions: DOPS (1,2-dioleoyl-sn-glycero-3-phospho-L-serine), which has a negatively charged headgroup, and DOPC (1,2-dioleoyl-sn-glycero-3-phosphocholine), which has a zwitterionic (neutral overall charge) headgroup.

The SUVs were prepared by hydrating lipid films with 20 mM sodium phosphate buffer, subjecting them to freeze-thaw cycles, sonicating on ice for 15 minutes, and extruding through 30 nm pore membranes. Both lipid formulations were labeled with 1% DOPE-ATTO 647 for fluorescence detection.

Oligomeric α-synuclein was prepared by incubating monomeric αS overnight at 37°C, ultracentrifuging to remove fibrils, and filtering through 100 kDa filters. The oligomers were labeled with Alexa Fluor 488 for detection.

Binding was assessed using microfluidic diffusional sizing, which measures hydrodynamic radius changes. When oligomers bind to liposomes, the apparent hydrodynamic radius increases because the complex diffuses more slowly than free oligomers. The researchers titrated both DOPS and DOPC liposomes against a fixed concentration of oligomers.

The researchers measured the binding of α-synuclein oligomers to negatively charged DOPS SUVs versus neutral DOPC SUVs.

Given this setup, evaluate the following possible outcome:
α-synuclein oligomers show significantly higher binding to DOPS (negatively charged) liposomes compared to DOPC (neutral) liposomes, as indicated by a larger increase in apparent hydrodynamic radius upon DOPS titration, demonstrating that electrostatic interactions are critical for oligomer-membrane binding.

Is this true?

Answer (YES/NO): YES